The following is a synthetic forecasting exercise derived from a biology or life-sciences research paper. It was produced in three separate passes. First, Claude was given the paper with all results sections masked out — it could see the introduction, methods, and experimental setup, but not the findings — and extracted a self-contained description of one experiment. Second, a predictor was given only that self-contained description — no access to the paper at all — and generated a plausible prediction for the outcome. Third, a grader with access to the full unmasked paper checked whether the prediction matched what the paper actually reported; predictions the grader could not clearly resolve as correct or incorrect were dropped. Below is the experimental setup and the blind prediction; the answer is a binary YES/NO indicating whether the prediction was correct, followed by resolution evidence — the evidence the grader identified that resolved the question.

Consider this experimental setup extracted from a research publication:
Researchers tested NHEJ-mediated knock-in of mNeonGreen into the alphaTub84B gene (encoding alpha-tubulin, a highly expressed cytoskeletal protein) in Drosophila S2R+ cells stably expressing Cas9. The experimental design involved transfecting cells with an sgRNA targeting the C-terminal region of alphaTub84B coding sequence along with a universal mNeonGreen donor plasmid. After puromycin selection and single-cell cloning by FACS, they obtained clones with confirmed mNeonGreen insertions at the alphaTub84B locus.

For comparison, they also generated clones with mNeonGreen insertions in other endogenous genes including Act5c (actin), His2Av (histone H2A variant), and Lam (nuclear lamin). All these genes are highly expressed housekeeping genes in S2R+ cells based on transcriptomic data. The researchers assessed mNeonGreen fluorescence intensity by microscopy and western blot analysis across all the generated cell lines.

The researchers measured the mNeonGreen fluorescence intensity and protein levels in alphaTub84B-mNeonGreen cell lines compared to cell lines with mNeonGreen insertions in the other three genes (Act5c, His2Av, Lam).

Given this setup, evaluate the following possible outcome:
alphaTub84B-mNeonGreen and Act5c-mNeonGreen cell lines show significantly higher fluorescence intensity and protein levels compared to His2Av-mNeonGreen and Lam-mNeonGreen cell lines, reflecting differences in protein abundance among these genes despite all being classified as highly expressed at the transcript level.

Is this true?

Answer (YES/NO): NO